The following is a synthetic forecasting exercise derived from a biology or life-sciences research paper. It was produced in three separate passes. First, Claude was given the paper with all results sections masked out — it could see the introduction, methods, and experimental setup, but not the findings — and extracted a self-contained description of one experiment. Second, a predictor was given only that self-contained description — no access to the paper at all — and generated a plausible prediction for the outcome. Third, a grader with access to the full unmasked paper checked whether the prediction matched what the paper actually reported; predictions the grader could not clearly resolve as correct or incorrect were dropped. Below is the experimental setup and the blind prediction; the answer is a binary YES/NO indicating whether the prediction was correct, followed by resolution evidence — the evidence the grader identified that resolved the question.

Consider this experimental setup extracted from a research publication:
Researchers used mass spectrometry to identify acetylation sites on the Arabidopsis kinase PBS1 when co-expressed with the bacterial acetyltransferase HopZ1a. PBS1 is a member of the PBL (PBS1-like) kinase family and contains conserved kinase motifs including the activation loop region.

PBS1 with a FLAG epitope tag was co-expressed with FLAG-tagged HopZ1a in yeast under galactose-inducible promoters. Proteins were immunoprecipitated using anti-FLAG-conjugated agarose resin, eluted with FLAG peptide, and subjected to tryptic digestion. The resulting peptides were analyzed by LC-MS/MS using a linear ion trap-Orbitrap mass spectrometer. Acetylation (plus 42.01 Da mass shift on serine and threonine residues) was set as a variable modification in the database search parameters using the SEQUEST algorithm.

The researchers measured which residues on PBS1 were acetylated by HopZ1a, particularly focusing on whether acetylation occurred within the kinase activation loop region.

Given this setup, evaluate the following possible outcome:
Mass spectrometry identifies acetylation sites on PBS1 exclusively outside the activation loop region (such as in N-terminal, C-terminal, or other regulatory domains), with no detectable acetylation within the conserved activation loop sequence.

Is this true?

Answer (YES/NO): NO